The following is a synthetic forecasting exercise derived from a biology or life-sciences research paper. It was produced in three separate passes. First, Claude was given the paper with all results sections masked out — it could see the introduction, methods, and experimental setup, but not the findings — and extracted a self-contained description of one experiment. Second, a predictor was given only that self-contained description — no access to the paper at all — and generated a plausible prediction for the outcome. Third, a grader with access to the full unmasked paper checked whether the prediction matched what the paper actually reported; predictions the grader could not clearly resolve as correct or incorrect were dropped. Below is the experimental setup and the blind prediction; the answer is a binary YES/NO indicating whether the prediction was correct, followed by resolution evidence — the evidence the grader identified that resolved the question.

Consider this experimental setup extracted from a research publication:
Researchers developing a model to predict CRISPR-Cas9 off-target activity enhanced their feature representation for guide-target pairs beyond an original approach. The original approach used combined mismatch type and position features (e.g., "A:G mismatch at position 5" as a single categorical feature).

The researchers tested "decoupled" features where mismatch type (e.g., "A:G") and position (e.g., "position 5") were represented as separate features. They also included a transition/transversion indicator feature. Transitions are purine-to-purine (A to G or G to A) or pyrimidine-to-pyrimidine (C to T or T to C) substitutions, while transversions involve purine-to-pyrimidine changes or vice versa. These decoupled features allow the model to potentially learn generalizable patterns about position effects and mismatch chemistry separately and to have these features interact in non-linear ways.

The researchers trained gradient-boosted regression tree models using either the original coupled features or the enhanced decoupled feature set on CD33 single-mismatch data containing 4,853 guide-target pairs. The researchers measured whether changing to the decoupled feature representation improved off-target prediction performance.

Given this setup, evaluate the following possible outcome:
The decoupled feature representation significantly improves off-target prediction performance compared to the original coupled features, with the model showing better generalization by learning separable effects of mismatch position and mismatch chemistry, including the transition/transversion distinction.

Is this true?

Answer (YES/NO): YES